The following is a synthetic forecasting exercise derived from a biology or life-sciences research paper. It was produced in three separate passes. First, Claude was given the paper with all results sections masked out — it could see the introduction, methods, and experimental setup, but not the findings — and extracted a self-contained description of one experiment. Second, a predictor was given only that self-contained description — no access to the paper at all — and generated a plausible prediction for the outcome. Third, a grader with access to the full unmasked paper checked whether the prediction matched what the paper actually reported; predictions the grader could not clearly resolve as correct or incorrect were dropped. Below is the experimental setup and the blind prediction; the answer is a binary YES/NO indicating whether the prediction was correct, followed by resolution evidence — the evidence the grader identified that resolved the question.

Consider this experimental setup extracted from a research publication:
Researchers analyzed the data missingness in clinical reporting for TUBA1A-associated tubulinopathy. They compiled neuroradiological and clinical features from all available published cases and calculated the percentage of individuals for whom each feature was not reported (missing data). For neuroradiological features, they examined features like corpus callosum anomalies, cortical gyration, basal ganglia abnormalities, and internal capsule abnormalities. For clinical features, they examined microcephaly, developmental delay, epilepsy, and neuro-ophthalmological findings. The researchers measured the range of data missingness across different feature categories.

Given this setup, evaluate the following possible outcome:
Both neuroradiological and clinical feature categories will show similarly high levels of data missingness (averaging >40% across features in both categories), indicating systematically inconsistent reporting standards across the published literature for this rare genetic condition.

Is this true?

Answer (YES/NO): NO